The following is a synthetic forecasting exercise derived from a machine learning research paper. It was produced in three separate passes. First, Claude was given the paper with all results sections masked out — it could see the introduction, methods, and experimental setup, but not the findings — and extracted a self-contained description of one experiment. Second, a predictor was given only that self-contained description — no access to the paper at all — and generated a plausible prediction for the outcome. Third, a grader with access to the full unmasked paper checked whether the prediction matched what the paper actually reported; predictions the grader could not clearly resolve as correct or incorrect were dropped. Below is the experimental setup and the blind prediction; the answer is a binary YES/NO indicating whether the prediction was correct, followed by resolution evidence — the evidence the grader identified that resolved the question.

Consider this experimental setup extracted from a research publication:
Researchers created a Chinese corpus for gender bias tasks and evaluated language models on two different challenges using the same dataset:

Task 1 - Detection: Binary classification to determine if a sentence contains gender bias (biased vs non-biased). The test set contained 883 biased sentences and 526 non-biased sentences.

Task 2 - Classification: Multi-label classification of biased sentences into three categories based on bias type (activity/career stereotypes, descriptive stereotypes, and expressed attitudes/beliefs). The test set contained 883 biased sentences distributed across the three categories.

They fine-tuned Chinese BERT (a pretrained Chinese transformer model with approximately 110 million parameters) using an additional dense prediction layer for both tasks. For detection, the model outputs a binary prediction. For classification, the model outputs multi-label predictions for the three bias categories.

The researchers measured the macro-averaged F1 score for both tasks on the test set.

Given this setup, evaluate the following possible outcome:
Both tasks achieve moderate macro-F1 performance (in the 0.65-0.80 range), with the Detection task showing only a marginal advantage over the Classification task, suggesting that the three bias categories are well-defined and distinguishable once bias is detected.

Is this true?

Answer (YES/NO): NO